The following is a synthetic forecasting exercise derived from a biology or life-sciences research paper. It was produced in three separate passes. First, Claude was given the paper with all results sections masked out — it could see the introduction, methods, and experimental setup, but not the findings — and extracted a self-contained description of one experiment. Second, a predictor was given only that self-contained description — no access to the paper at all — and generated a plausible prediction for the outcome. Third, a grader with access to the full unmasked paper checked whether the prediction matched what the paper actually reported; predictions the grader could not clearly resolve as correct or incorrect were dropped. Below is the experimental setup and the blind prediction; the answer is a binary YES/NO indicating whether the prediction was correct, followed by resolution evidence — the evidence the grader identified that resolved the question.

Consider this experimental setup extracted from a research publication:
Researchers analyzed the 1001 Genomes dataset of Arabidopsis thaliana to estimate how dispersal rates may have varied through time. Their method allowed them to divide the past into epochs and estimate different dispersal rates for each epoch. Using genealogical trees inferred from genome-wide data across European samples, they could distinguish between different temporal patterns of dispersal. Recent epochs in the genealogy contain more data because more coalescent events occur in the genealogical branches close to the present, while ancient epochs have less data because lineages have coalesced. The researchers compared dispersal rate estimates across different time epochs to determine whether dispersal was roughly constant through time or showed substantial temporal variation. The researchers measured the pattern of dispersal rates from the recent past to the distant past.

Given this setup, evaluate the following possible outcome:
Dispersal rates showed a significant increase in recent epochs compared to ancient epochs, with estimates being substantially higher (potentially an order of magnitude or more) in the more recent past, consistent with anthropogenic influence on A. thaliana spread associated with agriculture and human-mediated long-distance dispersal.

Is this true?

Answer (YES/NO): YES